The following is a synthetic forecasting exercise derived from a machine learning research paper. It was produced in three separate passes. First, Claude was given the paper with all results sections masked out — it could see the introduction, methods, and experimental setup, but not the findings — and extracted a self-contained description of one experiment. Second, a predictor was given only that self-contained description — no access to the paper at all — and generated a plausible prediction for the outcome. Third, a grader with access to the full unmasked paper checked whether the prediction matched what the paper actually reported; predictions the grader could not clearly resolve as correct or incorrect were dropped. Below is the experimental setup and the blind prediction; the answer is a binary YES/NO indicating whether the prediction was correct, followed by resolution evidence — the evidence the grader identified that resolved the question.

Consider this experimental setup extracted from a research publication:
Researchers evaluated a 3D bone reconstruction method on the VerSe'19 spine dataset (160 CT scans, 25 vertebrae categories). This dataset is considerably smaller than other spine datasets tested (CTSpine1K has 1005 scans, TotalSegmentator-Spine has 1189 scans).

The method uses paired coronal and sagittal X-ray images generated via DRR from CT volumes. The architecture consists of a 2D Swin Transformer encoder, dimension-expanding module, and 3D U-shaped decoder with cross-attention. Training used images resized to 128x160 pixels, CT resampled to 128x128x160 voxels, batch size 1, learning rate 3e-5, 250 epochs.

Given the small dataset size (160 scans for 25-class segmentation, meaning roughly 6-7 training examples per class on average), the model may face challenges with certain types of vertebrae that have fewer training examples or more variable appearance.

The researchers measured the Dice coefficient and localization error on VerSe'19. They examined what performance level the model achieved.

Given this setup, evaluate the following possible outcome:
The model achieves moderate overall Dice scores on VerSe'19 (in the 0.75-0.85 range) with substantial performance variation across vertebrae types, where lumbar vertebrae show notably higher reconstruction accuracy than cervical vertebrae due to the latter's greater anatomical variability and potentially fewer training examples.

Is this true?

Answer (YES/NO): NO